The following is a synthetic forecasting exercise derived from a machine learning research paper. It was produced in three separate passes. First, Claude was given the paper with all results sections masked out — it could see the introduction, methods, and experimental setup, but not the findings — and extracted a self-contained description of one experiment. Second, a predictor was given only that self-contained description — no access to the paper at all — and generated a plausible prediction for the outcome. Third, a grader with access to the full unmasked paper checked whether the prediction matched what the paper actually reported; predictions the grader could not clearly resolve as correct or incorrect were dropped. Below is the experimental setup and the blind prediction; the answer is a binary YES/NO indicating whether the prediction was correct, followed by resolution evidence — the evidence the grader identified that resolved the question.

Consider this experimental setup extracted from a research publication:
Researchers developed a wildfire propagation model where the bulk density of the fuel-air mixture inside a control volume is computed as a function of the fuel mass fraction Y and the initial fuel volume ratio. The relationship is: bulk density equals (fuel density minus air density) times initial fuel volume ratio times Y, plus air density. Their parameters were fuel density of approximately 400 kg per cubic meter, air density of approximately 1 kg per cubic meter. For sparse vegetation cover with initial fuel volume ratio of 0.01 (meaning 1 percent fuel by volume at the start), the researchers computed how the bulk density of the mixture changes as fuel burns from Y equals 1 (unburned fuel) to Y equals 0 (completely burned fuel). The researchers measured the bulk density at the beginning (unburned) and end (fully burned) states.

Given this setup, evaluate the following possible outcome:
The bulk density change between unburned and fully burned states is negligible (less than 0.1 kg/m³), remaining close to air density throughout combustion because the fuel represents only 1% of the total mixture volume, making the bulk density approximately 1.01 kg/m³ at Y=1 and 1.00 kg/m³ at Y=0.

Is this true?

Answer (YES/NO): NO